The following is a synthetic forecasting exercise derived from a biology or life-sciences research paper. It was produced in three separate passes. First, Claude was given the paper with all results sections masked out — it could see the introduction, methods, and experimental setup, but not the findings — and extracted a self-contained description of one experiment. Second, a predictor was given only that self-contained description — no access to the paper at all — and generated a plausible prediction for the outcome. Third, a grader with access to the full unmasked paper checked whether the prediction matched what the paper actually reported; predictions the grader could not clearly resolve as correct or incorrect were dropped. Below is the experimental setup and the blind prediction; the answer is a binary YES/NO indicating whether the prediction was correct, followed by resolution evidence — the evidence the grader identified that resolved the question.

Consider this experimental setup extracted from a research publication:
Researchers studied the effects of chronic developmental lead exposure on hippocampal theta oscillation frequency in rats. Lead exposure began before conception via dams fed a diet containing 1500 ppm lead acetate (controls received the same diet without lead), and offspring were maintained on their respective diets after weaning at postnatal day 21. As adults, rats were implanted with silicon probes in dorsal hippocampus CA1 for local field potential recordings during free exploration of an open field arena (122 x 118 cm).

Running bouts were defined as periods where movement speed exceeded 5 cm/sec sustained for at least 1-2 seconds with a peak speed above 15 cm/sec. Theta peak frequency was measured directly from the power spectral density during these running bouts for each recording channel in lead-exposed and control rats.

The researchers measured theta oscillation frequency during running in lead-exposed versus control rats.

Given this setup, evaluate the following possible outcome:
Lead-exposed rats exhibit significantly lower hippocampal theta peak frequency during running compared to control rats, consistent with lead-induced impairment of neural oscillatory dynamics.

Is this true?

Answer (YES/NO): YES